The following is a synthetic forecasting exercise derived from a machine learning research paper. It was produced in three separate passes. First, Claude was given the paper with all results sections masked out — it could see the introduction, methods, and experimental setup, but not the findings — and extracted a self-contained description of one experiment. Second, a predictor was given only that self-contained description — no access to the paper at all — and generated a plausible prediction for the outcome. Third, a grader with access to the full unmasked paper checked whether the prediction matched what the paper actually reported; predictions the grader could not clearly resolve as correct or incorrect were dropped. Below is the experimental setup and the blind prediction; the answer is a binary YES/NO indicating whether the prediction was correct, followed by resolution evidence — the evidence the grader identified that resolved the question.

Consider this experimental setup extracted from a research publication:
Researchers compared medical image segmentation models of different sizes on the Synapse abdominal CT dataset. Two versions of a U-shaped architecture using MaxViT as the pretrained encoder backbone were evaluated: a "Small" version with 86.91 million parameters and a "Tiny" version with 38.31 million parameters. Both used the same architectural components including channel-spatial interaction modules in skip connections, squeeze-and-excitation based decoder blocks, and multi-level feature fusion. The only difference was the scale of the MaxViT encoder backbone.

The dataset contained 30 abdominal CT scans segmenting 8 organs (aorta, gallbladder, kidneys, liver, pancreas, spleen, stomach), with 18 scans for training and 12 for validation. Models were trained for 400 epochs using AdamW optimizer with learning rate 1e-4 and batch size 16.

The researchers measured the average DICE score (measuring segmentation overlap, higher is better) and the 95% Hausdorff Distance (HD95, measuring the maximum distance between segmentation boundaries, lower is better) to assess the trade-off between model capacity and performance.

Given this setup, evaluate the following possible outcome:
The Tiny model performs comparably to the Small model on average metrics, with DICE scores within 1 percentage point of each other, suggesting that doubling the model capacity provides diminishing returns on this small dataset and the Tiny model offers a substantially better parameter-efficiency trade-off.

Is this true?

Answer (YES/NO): NO